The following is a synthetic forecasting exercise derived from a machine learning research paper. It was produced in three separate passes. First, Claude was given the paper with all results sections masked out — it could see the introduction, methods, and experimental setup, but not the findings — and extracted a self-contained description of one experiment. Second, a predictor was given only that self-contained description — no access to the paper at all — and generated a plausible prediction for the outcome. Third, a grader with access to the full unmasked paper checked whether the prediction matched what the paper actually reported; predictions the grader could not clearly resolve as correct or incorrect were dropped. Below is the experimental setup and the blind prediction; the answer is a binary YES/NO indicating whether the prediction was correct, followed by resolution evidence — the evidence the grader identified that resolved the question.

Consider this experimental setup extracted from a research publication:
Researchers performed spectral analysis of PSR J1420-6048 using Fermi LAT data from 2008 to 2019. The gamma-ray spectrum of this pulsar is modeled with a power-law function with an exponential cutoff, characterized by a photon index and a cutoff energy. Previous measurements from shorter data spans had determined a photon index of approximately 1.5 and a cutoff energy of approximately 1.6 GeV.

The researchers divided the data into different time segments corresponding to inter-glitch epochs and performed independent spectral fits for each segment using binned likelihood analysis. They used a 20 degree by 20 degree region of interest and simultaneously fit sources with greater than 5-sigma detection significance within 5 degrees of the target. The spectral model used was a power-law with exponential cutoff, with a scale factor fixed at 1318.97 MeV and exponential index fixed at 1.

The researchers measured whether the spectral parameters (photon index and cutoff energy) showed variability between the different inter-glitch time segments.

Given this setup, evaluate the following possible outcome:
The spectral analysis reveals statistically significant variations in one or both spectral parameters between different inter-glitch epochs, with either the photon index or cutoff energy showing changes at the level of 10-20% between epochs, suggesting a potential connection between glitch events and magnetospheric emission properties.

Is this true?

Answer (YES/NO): NO